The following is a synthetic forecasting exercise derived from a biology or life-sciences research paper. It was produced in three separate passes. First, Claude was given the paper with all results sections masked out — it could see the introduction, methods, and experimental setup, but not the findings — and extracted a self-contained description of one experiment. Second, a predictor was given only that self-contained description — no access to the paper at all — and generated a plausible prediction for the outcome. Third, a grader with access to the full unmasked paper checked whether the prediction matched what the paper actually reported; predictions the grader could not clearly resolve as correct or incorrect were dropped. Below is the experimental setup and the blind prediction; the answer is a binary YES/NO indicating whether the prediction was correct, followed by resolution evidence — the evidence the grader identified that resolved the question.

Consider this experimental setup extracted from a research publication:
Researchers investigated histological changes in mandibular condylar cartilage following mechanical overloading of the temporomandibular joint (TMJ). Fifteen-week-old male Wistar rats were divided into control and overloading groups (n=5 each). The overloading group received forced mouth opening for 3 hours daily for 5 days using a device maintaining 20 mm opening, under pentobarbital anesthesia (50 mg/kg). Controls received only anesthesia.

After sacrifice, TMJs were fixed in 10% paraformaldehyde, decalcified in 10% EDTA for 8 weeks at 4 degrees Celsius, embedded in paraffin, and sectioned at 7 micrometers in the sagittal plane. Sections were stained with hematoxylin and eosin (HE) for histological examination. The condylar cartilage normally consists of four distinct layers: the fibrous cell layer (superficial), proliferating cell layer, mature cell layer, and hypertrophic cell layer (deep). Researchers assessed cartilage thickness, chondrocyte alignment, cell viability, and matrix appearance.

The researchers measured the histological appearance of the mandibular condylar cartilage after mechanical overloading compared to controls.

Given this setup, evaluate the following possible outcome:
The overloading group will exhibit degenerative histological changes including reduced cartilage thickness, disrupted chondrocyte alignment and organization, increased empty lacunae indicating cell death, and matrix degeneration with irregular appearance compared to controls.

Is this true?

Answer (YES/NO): YES